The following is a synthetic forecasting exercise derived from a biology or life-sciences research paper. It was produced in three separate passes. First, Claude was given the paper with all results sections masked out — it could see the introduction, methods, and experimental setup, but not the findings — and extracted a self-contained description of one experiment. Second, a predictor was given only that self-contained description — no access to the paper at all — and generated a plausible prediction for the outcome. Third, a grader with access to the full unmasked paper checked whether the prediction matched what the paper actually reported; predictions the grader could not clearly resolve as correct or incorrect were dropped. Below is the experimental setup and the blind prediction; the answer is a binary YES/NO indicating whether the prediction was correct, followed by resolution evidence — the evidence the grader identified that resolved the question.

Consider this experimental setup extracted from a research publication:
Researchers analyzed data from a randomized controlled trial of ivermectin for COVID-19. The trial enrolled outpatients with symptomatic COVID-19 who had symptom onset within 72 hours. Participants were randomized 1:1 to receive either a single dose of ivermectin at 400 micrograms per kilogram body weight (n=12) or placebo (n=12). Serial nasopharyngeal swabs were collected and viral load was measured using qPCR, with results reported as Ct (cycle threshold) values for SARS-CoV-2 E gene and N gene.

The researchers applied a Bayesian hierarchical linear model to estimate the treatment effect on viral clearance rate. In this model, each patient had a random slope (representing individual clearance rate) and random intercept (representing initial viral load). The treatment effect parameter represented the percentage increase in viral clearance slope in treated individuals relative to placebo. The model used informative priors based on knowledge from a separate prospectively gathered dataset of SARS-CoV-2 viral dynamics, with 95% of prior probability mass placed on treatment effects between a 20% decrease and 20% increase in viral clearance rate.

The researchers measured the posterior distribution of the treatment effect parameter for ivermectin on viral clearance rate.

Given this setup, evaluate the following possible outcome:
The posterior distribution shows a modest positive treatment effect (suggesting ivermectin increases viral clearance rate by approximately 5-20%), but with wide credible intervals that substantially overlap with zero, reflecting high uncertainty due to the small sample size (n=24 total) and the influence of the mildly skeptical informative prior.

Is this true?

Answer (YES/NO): NO